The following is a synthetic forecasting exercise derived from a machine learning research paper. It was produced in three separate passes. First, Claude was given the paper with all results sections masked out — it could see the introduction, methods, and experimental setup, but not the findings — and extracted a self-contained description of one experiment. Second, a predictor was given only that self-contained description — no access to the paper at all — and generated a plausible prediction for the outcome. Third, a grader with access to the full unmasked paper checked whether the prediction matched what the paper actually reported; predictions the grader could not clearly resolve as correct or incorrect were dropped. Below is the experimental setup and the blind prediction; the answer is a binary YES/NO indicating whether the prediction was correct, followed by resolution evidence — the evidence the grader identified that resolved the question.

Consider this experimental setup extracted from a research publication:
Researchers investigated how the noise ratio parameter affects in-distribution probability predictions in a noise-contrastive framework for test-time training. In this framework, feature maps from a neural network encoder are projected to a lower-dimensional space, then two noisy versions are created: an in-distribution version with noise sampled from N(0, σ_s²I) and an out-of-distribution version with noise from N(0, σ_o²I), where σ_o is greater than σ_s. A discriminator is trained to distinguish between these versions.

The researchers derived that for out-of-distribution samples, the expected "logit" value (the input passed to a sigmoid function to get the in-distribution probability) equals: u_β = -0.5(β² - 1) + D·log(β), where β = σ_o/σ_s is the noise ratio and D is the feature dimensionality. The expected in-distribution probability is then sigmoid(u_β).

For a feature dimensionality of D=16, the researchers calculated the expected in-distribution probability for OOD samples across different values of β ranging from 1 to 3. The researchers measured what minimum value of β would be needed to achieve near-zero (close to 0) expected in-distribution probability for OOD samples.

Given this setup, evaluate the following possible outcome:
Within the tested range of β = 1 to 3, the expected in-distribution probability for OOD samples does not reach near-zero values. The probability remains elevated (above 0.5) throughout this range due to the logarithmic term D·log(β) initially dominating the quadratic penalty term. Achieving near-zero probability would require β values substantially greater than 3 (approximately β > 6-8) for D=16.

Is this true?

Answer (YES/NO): NO